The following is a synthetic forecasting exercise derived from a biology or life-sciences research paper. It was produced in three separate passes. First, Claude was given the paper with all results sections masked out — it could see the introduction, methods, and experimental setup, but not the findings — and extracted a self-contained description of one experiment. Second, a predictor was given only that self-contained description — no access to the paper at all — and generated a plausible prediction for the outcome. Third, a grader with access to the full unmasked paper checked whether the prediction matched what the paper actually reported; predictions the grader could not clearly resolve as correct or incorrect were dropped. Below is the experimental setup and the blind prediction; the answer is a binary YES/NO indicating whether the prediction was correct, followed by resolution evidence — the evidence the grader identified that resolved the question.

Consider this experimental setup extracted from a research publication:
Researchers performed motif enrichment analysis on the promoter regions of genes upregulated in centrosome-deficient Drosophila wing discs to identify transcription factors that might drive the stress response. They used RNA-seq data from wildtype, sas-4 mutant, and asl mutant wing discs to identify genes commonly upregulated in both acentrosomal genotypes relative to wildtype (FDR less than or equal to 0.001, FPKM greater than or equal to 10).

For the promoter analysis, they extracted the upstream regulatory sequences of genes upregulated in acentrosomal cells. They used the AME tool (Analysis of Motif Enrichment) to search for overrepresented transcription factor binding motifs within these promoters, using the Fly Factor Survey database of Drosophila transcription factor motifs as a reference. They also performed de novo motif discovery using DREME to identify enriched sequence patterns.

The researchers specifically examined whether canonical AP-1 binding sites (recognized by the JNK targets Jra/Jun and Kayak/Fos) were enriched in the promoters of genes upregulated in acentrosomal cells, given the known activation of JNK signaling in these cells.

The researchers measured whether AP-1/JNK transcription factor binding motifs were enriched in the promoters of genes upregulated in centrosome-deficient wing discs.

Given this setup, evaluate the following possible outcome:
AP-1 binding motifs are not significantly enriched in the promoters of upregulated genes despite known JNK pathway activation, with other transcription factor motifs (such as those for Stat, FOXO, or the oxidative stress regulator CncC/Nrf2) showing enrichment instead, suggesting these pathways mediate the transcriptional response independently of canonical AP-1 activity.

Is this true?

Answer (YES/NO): NO